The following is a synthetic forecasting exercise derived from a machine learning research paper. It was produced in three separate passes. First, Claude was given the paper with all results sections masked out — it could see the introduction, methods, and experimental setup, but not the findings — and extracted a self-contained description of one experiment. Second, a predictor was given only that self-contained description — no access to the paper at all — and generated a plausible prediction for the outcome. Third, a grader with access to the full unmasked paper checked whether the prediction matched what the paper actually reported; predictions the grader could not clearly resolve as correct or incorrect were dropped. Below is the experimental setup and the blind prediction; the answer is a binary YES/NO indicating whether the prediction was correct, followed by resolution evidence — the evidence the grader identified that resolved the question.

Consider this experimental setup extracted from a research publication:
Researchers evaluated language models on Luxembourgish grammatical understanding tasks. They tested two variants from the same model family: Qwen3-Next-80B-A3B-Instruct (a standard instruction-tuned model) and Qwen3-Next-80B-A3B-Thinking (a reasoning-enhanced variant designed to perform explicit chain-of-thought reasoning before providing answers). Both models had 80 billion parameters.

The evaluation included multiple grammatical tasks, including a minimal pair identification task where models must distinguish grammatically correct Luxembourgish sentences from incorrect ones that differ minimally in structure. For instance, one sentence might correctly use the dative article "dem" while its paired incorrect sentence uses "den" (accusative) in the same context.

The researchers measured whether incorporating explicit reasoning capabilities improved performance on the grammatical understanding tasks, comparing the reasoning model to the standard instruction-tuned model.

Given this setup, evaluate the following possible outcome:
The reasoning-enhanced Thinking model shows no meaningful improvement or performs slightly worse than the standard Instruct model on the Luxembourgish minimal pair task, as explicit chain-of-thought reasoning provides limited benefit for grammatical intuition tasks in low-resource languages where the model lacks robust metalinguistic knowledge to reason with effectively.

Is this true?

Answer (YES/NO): NO